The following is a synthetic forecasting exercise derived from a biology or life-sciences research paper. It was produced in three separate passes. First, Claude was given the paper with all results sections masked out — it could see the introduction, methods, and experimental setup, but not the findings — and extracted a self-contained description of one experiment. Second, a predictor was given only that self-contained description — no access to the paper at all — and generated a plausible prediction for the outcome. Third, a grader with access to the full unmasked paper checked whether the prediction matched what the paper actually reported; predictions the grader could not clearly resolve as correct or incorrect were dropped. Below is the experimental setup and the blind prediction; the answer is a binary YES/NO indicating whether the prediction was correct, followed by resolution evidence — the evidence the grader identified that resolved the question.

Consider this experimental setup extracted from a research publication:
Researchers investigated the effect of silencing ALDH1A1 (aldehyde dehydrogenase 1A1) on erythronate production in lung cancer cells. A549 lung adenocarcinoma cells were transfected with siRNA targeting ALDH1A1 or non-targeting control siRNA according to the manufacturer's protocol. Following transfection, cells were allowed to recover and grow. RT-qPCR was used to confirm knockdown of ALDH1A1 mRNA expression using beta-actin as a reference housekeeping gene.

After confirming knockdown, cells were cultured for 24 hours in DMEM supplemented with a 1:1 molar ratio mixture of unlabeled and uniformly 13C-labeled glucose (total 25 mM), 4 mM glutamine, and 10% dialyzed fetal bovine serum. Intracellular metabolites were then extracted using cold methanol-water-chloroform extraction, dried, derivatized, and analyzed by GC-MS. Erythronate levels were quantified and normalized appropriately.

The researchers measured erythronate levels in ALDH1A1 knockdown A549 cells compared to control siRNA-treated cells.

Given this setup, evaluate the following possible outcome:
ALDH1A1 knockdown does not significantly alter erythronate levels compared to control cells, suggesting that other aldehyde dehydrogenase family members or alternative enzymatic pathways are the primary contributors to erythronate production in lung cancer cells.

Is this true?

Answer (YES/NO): NO